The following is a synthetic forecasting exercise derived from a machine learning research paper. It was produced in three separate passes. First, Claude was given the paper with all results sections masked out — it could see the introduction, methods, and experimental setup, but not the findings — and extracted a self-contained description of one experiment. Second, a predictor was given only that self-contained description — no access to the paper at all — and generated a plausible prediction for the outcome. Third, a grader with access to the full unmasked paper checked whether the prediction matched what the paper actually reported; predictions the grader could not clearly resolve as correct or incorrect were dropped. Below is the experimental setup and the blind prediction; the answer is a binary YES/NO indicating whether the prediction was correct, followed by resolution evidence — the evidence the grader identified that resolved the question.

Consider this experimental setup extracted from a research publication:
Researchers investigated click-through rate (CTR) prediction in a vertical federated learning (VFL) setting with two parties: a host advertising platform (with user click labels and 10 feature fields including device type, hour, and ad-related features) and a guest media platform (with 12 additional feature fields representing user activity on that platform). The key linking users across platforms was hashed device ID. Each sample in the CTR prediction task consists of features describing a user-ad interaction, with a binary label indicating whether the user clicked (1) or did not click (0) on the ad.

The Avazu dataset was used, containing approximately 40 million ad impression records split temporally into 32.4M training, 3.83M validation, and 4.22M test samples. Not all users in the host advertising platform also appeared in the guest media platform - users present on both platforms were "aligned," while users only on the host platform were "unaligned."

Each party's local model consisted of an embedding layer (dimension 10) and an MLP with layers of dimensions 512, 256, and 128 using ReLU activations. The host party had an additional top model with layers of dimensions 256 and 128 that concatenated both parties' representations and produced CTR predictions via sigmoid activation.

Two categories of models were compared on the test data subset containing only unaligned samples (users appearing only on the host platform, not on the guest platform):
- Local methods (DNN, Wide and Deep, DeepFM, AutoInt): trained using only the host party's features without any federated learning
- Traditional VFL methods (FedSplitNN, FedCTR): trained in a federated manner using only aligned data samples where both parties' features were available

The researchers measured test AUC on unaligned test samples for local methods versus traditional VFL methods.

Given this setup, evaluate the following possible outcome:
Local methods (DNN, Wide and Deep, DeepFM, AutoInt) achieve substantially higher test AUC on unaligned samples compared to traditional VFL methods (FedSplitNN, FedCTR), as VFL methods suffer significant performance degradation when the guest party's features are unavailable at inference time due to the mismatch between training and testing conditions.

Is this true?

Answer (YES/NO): YES